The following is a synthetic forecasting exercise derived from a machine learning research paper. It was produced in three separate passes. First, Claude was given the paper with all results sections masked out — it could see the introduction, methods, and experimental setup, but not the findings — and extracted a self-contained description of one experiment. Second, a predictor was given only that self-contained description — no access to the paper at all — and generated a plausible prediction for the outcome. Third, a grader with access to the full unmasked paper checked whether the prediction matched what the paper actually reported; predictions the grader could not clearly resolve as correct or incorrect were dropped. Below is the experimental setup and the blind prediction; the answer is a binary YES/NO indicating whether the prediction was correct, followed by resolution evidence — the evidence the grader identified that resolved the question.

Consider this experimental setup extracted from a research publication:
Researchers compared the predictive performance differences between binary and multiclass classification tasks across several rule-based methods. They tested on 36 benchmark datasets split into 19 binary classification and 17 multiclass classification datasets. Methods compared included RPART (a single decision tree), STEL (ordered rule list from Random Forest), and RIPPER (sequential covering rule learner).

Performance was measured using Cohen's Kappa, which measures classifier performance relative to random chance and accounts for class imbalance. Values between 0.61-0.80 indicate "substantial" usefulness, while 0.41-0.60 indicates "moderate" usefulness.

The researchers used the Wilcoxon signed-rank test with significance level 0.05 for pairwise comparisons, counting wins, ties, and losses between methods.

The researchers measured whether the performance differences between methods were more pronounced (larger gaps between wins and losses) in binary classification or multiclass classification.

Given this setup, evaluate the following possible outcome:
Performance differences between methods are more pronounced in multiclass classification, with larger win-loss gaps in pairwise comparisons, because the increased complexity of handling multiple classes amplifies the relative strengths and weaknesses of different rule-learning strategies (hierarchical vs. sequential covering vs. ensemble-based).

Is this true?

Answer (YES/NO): YES